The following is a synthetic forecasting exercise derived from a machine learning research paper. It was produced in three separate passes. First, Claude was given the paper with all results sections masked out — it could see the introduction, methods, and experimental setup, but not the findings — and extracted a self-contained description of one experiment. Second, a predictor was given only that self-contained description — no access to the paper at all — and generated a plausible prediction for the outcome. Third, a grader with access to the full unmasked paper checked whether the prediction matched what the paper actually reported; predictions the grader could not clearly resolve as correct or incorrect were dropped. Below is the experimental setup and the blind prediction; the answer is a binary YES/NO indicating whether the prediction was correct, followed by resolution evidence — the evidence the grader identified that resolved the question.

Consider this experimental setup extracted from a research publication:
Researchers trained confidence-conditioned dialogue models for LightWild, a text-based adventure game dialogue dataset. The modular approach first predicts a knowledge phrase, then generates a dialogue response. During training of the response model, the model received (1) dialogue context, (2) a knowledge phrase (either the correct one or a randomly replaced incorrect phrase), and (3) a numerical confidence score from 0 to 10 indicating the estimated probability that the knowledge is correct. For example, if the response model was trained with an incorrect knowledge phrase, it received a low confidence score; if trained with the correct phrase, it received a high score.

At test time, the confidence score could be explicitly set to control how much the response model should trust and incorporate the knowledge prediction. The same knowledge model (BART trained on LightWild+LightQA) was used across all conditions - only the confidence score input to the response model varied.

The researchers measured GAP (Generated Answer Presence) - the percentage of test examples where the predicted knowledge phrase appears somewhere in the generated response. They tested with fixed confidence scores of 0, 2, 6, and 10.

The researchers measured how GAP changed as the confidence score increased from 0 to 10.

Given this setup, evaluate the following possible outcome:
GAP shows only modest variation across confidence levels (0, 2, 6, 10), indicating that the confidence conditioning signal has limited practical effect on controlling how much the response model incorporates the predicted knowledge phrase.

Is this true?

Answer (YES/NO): NO